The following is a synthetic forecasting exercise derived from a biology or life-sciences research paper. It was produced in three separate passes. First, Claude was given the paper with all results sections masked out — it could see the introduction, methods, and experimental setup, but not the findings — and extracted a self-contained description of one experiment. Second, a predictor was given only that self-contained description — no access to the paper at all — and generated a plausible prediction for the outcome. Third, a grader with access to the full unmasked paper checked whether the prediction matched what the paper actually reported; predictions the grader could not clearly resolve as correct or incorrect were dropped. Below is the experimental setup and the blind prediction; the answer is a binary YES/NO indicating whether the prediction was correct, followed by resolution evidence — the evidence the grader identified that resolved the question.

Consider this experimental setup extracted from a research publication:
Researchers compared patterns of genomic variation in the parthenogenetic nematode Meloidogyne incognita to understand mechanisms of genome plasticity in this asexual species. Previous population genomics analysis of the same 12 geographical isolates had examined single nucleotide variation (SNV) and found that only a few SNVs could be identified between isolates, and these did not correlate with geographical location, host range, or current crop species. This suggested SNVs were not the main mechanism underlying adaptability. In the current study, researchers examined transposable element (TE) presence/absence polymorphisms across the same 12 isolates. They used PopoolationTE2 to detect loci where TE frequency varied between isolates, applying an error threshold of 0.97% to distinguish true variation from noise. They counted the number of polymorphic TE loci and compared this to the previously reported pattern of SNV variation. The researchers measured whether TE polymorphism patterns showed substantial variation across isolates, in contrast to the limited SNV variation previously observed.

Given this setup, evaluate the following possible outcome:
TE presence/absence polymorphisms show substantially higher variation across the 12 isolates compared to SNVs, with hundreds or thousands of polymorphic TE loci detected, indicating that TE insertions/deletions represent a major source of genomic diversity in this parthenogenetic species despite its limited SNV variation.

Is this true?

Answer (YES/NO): YES